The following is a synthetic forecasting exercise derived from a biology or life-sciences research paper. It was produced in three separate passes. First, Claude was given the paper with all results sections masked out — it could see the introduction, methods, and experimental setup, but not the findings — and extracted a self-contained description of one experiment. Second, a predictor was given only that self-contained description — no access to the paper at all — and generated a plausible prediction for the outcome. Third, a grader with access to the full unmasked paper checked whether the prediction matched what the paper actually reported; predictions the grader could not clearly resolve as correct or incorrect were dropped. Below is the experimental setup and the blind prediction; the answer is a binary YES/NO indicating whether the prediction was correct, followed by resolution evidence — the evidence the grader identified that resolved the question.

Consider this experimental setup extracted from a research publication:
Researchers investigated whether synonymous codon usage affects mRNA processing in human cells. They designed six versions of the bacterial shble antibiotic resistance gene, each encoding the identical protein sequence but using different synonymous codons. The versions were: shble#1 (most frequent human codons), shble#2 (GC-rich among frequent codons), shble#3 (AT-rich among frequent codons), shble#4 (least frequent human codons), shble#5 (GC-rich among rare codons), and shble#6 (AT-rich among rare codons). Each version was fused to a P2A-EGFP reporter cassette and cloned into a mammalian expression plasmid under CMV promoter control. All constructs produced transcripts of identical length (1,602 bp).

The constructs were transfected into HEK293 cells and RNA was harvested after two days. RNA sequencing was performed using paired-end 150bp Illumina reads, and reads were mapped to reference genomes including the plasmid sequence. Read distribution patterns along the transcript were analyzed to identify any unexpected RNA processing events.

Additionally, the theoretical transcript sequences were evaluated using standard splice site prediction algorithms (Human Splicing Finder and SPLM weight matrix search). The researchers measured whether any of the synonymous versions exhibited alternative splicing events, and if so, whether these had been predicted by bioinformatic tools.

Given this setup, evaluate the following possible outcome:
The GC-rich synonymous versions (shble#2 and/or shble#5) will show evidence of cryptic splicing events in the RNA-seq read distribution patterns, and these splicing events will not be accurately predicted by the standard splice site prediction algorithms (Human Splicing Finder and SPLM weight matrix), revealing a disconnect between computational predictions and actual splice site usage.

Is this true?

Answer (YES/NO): NO